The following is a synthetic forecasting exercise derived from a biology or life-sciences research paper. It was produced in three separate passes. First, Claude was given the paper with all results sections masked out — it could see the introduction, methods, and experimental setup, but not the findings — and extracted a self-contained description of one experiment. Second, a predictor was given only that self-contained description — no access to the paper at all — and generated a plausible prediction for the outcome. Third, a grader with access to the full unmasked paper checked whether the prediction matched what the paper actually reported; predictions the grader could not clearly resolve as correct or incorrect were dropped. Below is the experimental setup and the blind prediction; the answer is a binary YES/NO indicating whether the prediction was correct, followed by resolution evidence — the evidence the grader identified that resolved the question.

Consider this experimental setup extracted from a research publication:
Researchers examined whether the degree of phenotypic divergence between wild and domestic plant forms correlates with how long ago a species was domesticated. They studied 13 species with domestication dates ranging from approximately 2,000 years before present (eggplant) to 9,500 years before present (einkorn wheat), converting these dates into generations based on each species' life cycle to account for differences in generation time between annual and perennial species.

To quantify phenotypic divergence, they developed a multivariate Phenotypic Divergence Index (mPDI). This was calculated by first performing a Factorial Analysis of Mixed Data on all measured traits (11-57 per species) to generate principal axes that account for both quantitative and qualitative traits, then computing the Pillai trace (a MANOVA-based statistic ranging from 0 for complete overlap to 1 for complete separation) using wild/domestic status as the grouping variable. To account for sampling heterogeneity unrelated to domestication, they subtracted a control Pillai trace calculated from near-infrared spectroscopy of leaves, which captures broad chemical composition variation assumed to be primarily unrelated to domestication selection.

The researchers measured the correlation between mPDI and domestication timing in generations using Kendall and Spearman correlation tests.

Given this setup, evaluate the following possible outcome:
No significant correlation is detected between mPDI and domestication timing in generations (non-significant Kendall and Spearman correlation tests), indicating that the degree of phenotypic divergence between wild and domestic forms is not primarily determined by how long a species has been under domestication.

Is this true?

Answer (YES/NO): YES